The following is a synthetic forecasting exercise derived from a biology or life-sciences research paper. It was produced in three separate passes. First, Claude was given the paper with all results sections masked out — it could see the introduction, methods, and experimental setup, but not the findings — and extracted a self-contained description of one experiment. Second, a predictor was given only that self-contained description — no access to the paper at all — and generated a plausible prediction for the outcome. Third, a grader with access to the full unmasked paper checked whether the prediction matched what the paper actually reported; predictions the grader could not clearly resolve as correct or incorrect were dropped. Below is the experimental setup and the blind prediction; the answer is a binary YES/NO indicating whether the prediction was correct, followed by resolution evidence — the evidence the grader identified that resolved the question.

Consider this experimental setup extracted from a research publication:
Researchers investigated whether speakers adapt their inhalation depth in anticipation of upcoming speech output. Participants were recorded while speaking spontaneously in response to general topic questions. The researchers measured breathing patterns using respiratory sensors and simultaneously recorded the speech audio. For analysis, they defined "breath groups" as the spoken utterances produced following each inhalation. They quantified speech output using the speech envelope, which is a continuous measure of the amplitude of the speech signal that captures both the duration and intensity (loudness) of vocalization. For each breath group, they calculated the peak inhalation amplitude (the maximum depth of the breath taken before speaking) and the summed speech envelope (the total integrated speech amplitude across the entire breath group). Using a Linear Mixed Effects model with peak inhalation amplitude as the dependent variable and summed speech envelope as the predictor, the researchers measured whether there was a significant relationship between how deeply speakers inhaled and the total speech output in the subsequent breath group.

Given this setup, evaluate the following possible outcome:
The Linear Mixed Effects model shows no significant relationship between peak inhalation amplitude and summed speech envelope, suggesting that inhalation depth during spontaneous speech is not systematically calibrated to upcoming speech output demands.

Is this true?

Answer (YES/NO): NO